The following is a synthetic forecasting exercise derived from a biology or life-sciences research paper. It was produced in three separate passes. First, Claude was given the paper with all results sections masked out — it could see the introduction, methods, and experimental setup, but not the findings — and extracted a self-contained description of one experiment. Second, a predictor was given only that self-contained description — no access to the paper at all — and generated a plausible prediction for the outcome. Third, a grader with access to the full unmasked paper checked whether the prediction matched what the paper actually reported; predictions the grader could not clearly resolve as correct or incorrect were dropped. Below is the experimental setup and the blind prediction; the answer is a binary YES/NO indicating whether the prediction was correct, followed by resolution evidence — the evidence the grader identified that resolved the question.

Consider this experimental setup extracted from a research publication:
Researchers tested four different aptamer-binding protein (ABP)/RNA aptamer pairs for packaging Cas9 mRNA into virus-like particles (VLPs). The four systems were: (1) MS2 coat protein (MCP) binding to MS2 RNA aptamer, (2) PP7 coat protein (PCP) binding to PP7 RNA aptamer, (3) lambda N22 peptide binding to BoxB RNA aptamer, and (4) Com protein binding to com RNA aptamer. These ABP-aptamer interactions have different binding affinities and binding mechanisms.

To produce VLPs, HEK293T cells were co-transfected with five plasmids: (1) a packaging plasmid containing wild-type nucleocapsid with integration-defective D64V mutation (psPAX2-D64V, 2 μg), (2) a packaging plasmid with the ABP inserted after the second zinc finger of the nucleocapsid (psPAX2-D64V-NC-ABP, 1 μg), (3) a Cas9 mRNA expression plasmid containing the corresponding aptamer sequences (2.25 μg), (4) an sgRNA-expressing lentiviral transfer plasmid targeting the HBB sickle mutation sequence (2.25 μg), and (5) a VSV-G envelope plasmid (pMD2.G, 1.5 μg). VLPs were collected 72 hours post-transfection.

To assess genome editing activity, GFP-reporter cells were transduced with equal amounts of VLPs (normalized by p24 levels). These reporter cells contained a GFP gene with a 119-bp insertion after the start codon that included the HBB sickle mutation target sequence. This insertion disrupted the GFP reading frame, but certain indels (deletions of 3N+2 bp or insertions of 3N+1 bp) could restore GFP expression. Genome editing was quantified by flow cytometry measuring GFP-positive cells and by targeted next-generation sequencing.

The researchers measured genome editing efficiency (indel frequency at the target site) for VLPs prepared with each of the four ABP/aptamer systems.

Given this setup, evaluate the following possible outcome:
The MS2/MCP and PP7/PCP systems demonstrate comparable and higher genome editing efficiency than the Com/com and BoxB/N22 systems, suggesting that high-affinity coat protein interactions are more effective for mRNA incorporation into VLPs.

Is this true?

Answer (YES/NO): NO